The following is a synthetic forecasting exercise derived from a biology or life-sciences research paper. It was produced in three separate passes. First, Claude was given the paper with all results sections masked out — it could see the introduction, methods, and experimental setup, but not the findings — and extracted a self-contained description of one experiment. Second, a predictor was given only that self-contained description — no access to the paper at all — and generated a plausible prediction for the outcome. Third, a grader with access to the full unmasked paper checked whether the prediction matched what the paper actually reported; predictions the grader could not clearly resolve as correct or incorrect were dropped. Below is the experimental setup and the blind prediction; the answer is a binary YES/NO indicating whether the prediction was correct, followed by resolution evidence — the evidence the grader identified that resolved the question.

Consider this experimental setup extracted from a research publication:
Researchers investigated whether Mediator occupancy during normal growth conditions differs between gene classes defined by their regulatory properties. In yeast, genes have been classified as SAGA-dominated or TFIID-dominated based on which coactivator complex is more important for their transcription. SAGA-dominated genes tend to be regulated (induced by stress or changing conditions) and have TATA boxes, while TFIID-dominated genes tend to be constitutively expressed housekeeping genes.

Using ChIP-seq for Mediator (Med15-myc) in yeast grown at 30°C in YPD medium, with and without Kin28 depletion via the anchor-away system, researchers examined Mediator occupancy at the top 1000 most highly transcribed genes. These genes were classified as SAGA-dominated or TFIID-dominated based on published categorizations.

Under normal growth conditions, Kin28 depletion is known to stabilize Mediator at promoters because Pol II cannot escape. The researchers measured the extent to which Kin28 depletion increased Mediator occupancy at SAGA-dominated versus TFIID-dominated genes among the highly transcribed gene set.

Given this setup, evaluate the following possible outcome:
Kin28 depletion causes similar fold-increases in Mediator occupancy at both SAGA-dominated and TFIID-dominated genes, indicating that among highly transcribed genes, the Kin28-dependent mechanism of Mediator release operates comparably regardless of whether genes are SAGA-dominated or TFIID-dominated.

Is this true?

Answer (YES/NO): NO